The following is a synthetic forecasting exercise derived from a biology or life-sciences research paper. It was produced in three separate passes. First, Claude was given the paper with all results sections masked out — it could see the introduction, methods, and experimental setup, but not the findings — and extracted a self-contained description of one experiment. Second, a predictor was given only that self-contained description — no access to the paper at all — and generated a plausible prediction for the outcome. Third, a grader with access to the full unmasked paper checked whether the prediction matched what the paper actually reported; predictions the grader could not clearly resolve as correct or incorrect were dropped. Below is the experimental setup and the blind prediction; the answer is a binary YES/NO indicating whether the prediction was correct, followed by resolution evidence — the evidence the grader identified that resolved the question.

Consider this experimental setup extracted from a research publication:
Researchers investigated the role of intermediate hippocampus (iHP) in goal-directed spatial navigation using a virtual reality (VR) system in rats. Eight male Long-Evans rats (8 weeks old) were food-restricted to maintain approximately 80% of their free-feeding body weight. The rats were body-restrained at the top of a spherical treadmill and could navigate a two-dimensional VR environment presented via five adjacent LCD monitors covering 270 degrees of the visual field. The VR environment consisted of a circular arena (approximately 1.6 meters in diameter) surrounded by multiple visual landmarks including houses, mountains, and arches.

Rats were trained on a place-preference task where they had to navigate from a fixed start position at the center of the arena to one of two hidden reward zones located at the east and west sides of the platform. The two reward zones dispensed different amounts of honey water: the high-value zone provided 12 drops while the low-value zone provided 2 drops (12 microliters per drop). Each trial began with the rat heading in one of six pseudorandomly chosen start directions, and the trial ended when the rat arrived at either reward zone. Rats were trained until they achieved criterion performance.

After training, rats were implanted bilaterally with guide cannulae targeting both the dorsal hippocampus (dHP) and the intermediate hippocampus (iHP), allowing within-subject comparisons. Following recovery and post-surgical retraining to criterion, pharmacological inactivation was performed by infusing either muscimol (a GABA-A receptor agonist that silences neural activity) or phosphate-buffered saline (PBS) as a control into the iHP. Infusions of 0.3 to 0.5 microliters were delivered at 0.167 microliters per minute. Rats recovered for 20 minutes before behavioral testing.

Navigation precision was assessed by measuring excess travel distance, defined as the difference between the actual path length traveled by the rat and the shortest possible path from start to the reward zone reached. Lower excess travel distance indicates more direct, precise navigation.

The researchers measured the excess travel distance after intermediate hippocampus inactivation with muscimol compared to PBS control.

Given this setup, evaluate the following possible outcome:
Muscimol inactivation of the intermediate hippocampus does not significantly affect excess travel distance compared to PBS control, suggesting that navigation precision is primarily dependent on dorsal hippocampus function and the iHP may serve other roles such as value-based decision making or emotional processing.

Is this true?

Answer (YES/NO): NO